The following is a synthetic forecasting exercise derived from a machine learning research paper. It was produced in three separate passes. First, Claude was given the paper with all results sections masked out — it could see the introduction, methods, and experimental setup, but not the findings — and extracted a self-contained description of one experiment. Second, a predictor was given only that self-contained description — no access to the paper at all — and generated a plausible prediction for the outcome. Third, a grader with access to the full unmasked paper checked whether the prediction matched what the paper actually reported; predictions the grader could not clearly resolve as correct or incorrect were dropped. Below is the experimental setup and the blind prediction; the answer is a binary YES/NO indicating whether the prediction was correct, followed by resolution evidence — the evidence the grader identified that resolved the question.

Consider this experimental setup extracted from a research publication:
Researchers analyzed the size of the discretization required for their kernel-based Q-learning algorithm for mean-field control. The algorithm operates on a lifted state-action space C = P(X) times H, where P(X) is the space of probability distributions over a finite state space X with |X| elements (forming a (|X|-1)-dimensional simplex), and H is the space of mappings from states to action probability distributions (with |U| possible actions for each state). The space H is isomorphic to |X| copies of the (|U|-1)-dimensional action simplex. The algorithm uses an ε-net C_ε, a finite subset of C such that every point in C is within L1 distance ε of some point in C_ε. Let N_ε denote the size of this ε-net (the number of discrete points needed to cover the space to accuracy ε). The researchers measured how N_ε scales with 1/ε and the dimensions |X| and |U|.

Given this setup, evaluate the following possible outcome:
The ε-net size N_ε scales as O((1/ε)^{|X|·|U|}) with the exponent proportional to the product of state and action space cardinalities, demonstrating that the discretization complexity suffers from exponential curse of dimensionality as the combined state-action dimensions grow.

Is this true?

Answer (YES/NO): YES